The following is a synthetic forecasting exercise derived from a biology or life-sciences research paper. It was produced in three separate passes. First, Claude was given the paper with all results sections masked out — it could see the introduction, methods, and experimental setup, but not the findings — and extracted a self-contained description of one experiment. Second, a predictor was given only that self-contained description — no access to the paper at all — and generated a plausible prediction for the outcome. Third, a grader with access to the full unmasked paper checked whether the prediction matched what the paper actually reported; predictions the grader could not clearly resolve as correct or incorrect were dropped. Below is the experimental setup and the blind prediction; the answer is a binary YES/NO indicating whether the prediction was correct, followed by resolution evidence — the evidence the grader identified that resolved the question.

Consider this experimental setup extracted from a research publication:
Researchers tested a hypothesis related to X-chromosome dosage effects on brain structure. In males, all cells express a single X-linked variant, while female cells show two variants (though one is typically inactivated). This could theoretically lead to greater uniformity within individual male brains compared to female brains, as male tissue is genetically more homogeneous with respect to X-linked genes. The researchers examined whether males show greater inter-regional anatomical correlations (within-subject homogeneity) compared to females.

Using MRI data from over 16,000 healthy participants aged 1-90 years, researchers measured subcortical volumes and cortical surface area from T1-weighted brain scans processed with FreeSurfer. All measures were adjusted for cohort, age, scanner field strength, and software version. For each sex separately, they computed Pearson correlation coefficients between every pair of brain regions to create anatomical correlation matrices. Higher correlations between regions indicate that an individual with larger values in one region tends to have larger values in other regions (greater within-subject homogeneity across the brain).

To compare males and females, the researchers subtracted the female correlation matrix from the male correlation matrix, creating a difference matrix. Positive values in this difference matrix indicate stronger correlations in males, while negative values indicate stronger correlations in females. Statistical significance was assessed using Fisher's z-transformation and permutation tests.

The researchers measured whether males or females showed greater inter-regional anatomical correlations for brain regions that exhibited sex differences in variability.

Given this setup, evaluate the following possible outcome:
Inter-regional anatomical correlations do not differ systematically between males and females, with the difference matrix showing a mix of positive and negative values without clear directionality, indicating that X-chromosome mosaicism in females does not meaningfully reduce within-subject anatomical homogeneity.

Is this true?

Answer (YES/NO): NO